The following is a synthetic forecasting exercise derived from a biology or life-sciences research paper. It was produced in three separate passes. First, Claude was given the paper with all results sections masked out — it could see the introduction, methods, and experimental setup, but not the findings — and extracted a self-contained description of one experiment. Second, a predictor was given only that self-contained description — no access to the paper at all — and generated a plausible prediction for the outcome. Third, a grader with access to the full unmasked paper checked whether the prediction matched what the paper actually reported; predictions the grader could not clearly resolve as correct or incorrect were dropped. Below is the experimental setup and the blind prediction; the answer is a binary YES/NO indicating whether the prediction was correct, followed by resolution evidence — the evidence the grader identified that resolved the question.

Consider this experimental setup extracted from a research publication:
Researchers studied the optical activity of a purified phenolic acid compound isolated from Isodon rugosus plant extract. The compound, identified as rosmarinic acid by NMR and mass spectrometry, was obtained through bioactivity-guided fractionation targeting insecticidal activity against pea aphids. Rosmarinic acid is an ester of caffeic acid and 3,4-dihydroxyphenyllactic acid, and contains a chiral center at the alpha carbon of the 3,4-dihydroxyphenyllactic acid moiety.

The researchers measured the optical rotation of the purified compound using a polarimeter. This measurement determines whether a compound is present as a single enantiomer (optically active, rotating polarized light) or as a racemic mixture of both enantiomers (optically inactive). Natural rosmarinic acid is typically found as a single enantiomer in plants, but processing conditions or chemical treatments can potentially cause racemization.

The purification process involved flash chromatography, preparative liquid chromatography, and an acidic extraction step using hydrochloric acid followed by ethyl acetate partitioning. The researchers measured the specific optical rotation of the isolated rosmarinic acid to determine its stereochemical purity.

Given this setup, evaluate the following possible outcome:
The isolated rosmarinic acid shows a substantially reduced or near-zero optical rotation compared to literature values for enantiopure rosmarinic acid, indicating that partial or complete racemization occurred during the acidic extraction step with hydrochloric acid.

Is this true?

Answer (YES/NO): NO